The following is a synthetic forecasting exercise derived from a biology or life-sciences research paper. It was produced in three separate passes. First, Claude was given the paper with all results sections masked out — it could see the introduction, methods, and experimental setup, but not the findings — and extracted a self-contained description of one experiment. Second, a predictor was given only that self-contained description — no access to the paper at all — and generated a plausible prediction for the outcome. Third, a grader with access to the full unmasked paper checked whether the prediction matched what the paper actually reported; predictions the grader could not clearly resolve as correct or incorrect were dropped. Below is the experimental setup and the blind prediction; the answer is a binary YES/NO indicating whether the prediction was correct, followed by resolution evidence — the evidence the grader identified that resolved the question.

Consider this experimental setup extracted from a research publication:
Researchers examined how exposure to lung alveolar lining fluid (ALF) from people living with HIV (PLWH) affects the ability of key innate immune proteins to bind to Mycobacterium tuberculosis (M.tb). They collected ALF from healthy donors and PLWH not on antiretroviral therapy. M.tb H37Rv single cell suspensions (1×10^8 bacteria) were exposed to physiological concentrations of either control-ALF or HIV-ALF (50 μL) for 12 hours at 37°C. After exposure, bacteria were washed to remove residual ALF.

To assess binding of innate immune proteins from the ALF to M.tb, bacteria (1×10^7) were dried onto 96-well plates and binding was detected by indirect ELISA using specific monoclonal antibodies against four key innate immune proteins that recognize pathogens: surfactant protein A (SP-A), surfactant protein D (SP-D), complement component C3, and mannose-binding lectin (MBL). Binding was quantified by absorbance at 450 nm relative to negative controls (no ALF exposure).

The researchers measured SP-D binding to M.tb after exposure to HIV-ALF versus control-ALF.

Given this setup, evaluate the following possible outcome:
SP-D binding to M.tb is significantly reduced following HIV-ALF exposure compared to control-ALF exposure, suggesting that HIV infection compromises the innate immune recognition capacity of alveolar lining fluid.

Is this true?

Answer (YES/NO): YES